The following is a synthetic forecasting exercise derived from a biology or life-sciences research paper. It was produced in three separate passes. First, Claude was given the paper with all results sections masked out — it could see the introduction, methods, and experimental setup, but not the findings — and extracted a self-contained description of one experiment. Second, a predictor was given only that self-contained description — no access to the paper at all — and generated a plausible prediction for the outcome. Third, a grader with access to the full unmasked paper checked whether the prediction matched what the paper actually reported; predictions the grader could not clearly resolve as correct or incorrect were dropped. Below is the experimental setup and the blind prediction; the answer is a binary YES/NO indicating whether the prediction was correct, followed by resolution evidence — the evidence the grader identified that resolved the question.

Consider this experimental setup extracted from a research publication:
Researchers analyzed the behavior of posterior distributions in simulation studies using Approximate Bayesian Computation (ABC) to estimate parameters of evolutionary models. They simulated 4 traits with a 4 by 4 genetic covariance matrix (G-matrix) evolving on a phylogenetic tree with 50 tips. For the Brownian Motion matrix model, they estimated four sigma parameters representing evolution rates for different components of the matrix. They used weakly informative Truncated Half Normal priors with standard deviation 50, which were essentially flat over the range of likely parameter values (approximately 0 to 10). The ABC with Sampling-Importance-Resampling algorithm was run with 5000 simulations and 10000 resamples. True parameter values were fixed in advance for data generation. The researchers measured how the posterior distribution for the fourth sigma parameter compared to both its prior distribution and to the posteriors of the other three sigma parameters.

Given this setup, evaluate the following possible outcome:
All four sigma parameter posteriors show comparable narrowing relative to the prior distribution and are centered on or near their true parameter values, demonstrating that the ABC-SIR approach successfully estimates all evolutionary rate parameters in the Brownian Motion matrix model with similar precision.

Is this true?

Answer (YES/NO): NO